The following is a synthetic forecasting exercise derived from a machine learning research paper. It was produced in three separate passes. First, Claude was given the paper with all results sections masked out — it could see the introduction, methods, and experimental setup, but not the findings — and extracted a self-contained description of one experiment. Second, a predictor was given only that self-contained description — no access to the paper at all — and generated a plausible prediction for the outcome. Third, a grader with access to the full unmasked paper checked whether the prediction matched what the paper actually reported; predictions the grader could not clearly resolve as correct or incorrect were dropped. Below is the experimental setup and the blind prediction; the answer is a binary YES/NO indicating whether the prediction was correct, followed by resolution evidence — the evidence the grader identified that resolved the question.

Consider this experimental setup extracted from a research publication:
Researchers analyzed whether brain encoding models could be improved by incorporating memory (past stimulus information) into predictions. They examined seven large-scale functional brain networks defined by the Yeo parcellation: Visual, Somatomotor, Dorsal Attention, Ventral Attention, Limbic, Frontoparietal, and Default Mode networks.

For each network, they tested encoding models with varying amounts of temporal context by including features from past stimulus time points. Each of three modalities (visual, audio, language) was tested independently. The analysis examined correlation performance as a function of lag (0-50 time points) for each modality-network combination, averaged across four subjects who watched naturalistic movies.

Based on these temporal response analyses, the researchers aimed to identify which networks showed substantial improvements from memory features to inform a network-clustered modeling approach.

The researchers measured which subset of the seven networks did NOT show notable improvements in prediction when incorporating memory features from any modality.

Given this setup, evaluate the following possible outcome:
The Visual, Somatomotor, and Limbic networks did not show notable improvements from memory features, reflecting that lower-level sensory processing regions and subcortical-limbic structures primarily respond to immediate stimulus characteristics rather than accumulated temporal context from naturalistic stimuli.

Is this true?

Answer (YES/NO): NO